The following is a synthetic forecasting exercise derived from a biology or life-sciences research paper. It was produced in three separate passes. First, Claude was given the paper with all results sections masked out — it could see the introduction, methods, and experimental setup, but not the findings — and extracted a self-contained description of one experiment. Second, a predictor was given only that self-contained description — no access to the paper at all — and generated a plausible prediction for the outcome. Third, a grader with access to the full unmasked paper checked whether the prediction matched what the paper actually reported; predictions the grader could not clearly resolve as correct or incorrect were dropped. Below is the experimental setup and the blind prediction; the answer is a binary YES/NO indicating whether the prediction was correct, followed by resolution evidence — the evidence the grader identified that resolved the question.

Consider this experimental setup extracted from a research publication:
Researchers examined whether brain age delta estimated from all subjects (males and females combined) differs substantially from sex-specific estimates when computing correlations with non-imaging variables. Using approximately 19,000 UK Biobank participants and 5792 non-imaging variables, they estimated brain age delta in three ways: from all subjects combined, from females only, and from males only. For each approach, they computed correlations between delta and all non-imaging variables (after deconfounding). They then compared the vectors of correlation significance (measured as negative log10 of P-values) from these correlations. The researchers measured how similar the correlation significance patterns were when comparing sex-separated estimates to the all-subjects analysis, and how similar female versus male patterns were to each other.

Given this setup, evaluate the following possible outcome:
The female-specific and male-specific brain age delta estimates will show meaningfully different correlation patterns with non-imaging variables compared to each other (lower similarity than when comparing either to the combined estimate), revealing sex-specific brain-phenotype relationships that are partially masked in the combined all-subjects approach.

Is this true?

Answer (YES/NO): YES